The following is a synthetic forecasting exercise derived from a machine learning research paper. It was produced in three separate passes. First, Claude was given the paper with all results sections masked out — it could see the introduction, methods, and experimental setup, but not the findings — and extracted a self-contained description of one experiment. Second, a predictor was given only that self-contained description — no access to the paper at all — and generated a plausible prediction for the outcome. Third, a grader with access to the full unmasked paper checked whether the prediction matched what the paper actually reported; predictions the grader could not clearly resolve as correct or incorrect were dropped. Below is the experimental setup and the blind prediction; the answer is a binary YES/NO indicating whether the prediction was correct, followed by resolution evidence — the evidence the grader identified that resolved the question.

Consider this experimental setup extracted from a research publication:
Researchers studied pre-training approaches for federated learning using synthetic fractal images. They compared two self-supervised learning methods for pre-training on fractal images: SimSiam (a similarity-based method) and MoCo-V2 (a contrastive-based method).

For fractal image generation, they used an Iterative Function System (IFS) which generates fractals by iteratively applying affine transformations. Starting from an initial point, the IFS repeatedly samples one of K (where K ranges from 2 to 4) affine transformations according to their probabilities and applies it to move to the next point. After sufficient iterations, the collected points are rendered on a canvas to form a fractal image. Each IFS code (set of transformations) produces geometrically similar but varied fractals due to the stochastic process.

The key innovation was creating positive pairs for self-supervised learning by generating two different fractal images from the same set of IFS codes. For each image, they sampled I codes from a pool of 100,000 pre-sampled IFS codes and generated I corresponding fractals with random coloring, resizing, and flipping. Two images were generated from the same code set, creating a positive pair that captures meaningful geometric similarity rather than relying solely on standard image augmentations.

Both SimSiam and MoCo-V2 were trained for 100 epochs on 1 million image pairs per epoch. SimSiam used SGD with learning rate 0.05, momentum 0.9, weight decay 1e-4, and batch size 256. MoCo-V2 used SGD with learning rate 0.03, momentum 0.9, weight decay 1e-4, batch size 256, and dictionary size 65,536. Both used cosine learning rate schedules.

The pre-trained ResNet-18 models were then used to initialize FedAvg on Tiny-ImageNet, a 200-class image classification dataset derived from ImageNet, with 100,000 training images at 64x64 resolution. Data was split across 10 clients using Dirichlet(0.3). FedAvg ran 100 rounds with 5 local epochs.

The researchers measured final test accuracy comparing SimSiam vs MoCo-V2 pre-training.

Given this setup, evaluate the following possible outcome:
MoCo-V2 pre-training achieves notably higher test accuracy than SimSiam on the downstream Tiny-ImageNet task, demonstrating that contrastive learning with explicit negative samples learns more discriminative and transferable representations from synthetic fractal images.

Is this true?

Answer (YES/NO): NO